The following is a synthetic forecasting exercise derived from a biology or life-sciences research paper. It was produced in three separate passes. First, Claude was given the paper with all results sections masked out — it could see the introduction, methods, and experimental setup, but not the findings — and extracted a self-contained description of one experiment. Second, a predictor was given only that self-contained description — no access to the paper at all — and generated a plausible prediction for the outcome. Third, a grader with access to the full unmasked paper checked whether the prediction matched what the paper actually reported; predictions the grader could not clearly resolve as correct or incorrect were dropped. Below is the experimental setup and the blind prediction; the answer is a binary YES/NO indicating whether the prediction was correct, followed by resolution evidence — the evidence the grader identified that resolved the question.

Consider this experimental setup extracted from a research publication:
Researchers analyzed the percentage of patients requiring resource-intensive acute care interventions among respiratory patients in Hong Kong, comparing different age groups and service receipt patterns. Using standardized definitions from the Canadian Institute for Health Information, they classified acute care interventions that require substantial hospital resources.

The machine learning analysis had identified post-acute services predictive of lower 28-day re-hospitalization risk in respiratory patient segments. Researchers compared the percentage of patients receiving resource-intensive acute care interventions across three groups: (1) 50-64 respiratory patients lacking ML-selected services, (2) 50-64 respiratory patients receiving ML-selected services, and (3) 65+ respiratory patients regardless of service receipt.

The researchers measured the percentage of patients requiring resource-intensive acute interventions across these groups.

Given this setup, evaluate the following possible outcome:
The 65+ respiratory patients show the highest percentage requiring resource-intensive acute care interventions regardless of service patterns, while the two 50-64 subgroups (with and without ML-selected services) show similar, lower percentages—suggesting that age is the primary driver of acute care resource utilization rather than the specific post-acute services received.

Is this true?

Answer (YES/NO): NO